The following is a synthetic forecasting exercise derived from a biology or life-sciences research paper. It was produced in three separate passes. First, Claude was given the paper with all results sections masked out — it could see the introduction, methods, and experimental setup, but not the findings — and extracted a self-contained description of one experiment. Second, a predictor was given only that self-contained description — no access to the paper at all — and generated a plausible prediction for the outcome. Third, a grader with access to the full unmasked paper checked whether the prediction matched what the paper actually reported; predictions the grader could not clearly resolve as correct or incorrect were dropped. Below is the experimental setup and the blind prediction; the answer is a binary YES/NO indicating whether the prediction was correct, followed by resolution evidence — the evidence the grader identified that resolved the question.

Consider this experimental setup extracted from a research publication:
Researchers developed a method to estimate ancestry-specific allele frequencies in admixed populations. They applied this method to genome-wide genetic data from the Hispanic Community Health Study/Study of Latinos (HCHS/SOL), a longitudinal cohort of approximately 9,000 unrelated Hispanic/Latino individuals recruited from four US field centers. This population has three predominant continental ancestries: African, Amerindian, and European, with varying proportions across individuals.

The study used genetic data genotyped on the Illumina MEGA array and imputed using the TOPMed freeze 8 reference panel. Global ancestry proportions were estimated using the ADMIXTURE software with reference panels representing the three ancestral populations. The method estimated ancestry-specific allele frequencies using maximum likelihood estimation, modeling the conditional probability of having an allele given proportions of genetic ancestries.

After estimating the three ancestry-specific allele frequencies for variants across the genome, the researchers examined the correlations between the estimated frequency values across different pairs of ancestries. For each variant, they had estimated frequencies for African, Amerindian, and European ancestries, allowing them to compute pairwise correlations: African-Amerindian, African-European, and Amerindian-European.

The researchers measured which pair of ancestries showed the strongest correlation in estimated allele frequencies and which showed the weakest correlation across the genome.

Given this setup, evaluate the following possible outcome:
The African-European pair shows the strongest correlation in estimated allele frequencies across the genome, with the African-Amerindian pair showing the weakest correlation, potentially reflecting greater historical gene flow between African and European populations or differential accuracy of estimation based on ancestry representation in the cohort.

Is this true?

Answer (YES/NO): NO